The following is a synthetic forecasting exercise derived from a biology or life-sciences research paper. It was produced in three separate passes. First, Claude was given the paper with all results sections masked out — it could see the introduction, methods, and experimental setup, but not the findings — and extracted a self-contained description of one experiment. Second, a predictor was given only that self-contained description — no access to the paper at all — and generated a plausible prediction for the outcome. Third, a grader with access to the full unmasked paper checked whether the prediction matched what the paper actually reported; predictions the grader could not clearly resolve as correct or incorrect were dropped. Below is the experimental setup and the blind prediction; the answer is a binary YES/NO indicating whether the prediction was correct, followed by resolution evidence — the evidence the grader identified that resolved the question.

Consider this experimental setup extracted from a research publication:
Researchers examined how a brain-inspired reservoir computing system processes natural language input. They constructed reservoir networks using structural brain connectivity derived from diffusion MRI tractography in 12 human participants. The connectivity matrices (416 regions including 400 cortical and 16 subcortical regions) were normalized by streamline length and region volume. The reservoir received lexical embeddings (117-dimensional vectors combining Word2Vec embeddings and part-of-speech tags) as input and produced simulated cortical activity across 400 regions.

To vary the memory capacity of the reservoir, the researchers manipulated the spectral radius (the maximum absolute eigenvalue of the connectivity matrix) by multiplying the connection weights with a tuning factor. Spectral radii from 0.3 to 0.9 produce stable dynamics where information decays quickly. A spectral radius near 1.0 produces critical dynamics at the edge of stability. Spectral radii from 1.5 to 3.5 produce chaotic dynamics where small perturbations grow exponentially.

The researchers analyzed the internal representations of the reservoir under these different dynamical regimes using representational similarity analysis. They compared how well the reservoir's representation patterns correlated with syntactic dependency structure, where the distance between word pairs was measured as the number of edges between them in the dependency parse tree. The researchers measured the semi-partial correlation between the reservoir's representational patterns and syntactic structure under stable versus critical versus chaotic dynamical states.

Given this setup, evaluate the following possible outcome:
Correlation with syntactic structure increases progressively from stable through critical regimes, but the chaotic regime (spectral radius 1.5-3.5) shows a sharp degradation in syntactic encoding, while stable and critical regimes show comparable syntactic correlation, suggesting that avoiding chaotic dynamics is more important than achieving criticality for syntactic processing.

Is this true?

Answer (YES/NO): NO